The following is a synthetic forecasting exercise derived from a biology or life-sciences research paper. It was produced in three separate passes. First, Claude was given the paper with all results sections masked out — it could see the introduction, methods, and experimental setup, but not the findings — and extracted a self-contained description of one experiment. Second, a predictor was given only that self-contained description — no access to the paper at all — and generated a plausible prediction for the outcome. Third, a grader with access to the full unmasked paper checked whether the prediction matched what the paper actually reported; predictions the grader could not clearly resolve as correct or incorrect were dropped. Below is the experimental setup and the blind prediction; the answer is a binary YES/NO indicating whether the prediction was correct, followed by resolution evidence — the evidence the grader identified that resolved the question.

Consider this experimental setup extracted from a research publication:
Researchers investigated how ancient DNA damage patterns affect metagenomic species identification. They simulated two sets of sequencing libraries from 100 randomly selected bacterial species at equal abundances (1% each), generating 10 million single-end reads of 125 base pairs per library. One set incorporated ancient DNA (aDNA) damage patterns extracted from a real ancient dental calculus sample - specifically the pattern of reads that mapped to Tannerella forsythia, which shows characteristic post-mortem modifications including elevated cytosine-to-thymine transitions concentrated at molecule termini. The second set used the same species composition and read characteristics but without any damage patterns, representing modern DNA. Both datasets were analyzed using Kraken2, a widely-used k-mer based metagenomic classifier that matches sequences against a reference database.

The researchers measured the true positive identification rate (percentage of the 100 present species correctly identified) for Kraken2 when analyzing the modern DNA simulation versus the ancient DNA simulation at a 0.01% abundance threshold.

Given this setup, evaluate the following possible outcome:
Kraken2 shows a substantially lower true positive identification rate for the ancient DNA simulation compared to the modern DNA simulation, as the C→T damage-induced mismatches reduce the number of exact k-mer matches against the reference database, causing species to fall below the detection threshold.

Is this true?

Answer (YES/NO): NO